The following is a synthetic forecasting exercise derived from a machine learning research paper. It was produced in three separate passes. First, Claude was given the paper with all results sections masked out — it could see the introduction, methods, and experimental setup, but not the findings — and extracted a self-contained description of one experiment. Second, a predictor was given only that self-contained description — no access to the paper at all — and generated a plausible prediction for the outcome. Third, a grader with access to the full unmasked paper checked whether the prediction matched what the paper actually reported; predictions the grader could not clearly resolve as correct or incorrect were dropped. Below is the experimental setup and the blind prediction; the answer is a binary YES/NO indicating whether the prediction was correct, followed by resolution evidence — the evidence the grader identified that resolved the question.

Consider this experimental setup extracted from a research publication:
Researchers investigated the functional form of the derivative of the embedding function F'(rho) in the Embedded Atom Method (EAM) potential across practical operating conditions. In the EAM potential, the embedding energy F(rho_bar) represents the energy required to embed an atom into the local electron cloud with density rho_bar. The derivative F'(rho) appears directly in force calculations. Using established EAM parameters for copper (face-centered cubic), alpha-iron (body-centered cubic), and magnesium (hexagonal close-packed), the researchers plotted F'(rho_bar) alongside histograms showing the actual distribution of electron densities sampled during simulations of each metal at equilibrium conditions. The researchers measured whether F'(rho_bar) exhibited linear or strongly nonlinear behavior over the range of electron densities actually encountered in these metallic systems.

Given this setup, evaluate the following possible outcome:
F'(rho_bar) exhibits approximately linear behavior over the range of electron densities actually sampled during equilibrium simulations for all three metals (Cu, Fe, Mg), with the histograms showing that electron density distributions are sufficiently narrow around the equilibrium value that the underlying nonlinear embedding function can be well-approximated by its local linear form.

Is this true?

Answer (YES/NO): YES